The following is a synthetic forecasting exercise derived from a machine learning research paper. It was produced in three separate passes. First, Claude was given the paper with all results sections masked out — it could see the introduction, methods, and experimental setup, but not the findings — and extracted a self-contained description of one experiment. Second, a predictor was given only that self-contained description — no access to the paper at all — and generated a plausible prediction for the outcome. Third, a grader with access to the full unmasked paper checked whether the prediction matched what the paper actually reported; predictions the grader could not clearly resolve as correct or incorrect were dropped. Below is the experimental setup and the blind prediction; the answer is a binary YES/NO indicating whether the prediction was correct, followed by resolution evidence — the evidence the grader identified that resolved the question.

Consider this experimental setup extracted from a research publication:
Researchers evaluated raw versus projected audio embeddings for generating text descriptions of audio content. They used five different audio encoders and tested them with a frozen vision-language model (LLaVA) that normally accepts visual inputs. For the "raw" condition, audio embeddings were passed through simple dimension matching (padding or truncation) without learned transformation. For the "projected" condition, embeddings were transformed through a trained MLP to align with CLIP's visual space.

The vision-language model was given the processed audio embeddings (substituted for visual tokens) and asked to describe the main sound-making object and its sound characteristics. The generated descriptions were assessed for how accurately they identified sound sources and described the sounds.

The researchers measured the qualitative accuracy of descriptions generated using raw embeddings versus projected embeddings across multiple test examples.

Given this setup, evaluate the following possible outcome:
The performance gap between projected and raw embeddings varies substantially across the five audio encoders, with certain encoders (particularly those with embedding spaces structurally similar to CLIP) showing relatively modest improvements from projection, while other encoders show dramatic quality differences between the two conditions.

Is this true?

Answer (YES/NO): NO